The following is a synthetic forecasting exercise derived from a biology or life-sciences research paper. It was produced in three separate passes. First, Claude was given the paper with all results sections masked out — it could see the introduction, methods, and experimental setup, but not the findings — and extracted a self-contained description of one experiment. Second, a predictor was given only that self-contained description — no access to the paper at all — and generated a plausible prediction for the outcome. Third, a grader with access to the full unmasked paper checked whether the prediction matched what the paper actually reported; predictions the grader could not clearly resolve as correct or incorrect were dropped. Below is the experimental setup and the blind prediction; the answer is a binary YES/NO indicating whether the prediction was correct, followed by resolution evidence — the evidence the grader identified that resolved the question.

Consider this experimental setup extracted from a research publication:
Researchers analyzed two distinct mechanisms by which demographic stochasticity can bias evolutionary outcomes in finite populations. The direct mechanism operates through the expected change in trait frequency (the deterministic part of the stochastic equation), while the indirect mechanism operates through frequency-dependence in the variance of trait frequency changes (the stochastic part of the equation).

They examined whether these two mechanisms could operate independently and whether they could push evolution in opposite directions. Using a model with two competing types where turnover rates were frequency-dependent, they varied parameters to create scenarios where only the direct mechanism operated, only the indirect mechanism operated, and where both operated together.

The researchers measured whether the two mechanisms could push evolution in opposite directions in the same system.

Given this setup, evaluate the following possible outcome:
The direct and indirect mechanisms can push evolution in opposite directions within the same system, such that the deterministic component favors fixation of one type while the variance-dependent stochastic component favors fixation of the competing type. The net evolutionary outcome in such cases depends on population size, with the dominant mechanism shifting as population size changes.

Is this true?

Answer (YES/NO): NO